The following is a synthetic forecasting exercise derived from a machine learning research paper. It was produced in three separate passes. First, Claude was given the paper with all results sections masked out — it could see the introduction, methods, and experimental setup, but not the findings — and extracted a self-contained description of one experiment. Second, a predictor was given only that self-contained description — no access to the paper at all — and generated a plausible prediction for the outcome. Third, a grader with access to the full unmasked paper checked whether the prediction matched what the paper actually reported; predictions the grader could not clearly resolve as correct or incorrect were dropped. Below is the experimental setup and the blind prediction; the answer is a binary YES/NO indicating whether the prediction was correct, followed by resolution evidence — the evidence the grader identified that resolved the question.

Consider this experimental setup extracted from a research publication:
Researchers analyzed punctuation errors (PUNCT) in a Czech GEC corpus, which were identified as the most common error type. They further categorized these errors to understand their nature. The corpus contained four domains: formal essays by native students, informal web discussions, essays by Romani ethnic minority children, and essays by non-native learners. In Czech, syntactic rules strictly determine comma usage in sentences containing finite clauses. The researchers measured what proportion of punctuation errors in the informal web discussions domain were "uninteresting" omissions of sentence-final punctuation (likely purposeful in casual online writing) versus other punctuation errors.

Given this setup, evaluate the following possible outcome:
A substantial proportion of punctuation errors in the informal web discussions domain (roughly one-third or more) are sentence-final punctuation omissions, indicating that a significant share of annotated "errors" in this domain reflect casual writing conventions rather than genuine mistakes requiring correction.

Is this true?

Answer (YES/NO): NO